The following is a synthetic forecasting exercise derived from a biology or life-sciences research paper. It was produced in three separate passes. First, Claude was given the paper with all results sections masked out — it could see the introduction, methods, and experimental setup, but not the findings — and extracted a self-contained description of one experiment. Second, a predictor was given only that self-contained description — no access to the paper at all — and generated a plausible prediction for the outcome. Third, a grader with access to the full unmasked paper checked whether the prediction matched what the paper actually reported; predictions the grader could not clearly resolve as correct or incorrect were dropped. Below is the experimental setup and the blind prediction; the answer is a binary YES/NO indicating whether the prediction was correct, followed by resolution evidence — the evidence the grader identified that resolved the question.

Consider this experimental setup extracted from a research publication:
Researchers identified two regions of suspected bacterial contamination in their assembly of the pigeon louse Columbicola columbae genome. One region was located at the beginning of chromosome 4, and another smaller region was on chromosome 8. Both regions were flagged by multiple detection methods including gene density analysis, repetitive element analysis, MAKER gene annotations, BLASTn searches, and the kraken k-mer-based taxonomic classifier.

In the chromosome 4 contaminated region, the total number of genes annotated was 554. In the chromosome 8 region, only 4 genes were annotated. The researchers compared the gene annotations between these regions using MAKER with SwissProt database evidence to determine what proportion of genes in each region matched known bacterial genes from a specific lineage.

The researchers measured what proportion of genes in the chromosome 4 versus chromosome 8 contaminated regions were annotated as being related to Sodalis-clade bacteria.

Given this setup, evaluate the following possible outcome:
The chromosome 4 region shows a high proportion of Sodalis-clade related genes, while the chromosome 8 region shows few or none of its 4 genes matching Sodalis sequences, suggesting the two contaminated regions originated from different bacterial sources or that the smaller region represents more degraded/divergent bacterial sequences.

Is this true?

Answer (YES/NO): NO